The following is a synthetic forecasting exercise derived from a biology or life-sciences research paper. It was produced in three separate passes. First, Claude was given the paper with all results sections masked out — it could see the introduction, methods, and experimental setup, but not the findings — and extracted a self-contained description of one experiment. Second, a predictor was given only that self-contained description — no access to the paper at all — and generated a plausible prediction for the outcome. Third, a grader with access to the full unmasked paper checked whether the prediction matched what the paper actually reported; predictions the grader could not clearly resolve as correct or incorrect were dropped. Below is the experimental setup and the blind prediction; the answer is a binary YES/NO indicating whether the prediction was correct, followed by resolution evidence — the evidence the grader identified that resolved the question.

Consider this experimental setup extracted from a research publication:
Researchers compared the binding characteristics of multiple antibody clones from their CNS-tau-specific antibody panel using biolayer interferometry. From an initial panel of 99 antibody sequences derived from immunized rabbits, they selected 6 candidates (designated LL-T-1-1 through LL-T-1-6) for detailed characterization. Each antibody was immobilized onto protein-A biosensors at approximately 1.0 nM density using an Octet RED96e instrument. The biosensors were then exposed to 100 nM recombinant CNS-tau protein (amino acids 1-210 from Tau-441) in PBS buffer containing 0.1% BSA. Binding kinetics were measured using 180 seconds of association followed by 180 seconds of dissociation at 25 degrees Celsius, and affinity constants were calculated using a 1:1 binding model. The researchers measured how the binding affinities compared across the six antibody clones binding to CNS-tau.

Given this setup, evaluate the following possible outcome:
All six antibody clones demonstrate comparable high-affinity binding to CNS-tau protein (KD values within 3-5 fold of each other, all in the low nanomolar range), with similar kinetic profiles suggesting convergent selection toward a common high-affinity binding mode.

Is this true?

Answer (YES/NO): NO